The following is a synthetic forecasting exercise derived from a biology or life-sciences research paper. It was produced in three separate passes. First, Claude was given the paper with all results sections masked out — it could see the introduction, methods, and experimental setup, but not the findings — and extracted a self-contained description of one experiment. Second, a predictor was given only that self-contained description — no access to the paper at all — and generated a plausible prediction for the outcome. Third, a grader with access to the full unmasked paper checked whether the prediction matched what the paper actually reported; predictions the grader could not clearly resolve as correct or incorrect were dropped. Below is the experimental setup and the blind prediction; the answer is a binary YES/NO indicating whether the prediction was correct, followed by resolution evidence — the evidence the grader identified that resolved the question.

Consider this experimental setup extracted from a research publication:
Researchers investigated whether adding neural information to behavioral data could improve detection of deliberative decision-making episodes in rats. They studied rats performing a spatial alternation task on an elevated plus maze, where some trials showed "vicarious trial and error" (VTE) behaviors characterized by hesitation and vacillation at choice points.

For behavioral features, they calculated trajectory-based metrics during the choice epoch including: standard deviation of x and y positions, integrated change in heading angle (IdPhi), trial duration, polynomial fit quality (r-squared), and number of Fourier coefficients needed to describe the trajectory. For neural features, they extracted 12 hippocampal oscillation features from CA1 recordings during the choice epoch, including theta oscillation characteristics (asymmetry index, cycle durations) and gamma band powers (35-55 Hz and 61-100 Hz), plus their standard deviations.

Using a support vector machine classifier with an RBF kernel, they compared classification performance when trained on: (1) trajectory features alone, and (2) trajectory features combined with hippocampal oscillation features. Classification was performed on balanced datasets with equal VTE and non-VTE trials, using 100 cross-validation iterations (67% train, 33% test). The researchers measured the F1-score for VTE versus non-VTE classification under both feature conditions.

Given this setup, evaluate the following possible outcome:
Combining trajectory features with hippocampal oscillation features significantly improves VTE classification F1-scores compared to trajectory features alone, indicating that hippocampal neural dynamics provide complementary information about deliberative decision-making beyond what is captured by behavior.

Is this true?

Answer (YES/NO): NO